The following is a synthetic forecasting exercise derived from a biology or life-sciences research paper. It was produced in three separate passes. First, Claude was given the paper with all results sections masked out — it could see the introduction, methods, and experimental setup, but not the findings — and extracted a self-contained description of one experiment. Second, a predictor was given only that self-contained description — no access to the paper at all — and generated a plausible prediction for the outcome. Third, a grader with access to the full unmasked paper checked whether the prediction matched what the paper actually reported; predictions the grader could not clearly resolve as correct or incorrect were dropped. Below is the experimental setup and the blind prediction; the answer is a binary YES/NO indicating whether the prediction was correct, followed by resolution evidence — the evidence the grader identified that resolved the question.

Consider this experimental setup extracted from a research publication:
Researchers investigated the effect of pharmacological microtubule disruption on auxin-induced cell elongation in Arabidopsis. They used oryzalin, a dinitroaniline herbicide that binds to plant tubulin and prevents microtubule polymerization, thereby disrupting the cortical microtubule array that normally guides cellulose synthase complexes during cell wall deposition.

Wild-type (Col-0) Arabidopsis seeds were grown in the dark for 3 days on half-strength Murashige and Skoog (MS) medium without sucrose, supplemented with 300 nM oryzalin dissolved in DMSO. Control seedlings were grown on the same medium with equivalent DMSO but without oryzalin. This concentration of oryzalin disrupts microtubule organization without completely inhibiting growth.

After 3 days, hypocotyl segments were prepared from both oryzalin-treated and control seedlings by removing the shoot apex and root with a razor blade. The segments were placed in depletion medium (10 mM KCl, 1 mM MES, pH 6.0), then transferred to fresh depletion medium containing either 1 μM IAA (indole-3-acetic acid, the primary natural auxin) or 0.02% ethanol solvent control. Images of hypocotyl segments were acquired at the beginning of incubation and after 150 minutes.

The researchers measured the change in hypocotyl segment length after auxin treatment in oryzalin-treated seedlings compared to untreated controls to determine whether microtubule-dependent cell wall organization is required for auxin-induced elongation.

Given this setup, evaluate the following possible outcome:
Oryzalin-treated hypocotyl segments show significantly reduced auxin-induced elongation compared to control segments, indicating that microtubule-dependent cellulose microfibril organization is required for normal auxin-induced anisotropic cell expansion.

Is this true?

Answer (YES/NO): YES